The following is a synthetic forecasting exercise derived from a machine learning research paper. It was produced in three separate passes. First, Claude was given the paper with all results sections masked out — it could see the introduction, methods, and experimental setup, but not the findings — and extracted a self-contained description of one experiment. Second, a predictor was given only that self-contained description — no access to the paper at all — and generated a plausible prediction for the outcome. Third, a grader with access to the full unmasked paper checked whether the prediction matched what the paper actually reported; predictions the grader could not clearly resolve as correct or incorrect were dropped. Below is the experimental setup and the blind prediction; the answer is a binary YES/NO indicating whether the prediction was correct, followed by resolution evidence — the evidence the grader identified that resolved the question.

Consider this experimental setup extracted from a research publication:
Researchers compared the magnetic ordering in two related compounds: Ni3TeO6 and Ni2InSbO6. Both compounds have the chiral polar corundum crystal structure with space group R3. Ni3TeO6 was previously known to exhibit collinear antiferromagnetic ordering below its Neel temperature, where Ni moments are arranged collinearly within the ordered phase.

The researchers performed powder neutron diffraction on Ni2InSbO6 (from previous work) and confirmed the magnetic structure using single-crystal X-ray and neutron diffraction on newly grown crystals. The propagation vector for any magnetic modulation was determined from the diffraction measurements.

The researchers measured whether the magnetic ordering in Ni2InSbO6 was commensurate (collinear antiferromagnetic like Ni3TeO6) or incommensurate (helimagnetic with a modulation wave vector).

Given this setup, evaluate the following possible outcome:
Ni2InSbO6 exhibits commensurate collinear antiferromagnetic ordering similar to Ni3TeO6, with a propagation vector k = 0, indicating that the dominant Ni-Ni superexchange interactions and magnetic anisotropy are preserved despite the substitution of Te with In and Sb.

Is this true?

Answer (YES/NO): NO